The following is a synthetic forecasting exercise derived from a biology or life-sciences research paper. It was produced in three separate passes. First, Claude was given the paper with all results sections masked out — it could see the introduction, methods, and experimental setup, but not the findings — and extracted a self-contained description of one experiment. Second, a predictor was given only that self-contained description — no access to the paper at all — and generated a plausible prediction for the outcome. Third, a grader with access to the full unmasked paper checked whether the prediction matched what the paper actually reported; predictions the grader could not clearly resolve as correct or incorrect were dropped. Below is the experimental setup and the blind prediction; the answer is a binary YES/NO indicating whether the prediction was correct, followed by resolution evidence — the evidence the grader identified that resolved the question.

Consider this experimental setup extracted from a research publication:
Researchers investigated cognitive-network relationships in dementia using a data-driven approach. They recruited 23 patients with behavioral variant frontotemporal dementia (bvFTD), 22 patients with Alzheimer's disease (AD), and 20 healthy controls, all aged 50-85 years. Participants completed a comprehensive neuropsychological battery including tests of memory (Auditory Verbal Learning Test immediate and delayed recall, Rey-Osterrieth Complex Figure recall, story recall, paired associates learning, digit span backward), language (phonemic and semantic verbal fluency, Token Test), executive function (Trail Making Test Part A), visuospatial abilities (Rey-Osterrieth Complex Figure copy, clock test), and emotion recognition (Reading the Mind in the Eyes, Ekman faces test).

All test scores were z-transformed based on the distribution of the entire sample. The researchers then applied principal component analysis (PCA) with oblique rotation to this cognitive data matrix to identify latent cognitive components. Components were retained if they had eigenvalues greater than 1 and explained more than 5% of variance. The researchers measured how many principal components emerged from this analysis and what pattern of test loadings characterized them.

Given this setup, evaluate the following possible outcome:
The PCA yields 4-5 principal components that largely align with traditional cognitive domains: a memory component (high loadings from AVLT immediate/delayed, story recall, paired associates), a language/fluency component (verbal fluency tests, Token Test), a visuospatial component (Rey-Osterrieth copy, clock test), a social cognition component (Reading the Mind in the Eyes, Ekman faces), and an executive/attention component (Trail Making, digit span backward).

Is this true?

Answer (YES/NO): NO